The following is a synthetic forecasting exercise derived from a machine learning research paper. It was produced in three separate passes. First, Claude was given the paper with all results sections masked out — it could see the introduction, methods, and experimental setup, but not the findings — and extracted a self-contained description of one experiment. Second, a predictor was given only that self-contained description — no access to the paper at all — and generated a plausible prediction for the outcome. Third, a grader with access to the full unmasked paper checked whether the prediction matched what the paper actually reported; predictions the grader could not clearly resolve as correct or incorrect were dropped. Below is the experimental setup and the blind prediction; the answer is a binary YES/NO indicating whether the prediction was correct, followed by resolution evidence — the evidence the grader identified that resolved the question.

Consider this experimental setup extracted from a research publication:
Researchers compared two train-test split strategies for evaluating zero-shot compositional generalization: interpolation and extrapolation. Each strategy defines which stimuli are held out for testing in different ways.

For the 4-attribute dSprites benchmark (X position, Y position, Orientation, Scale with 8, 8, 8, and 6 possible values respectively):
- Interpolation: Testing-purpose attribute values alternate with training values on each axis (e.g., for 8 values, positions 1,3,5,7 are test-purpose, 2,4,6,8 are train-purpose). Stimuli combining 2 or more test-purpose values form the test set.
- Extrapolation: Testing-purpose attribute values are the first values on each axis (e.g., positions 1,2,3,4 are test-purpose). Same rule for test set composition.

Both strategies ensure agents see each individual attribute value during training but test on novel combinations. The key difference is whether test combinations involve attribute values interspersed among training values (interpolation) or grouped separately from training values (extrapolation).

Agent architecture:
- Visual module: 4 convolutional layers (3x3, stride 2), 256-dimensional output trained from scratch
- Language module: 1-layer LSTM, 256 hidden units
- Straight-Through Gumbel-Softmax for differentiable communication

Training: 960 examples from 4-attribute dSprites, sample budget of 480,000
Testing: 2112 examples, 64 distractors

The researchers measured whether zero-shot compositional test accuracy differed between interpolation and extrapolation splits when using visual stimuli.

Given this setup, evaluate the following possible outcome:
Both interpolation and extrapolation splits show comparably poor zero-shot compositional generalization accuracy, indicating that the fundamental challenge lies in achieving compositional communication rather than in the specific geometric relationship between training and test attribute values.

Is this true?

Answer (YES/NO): NO